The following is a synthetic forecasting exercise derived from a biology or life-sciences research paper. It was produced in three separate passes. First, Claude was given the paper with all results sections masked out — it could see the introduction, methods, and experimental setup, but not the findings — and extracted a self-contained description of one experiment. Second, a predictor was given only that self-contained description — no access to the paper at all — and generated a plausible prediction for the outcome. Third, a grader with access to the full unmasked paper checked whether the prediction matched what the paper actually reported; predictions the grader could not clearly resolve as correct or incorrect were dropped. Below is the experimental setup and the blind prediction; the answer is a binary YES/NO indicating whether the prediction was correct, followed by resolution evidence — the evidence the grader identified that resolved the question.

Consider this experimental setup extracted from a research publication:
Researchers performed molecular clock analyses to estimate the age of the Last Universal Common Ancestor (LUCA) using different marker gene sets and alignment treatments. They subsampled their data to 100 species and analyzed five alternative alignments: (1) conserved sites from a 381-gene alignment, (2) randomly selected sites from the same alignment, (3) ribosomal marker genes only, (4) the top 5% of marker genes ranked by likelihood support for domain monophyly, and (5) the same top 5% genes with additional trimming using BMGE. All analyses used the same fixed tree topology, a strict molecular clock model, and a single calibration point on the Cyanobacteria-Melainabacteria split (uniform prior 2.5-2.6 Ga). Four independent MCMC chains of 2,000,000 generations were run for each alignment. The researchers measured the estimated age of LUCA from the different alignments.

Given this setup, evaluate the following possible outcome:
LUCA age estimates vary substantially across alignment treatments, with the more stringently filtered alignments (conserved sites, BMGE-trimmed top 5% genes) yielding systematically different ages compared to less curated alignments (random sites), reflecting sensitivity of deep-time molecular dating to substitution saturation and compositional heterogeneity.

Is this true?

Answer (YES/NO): NO